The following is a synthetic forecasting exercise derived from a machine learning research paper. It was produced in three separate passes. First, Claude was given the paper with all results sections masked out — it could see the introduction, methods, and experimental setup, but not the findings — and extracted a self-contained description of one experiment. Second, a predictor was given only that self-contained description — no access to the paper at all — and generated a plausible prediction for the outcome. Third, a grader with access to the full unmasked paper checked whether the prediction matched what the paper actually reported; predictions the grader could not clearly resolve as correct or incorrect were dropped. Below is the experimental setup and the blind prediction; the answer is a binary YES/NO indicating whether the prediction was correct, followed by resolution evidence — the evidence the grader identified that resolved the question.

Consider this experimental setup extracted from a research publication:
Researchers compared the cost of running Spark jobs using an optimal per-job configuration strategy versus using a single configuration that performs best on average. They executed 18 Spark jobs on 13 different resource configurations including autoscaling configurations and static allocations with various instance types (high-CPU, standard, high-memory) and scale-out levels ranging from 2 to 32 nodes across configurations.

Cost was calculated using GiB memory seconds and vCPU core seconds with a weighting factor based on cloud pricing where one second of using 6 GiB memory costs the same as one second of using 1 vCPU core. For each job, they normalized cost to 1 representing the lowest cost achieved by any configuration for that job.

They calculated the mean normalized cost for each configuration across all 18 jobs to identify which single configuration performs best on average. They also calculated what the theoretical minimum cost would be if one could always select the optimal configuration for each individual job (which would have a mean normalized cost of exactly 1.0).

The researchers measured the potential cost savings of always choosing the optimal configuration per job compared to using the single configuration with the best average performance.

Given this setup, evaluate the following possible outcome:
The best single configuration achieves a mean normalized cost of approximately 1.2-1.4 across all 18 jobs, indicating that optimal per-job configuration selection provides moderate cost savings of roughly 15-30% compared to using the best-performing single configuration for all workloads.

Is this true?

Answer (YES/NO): YES